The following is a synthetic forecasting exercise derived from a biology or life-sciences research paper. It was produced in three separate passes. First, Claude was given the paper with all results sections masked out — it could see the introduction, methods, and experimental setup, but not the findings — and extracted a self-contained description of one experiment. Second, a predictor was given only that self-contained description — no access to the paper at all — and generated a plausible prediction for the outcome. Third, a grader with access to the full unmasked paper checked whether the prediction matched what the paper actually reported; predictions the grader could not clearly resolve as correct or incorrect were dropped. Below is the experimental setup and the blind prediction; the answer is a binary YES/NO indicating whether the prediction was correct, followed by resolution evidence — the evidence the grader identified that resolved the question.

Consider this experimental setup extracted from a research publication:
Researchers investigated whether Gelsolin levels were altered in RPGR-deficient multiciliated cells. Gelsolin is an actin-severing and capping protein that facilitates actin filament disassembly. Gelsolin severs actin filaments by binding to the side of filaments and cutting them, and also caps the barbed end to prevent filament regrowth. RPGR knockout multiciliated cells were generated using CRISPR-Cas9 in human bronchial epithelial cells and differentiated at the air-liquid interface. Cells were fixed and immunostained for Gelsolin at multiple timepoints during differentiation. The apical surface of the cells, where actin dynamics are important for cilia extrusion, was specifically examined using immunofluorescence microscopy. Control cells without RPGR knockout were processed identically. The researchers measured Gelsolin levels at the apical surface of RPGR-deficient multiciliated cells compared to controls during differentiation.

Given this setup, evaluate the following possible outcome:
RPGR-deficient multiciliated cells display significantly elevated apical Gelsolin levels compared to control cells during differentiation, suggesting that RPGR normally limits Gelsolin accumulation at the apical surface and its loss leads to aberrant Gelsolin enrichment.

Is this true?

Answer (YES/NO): NO